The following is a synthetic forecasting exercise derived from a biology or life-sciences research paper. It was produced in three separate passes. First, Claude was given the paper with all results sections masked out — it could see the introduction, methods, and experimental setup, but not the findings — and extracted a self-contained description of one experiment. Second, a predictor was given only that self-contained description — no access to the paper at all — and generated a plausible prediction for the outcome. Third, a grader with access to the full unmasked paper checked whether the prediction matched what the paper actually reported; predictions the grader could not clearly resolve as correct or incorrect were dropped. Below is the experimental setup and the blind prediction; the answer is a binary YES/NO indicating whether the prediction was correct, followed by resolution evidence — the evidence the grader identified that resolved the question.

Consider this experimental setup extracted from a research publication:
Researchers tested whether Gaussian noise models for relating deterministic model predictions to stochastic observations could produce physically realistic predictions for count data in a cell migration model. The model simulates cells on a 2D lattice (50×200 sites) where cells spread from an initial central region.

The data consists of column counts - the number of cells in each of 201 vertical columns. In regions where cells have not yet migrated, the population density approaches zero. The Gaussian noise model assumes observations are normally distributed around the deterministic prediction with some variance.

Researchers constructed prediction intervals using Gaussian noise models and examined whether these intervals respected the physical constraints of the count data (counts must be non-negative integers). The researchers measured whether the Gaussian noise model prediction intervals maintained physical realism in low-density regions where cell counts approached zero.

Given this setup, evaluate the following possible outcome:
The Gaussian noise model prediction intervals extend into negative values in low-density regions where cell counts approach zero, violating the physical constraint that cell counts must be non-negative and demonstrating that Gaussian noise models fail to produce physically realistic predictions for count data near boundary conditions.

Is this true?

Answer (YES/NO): YES